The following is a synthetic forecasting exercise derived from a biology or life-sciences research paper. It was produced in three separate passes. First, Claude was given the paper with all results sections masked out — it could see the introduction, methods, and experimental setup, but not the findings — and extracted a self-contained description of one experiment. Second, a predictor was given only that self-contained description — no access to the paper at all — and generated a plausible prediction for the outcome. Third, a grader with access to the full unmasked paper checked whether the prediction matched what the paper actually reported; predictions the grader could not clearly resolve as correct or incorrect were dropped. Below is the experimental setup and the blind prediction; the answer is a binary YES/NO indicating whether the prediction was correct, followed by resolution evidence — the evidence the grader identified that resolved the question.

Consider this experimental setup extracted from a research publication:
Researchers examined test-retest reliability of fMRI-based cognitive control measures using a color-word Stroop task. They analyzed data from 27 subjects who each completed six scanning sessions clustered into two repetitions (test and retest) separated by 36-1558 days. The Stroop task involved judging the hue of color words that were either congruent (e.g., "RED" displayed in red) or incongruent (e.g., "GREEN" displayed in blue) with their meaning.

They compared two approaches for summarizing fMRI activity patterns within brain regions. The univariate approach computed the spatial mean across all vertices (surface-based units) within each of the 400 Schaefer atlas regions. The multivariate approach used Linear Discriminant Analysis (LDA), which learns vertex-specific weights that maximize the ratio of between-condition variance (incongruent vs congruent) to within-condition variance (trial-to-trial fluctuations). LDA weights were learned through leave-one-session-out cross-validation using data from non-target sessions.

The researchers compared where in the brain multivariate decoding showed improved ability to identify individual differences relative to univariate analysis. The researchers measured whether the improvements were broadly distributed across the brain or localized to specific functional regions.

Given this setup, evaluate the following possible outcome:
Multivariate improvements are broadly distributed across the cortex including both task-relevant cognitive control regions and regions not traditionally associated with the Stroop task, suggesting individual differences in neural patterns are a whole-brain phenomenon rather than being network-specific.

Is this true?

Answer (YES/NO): NO